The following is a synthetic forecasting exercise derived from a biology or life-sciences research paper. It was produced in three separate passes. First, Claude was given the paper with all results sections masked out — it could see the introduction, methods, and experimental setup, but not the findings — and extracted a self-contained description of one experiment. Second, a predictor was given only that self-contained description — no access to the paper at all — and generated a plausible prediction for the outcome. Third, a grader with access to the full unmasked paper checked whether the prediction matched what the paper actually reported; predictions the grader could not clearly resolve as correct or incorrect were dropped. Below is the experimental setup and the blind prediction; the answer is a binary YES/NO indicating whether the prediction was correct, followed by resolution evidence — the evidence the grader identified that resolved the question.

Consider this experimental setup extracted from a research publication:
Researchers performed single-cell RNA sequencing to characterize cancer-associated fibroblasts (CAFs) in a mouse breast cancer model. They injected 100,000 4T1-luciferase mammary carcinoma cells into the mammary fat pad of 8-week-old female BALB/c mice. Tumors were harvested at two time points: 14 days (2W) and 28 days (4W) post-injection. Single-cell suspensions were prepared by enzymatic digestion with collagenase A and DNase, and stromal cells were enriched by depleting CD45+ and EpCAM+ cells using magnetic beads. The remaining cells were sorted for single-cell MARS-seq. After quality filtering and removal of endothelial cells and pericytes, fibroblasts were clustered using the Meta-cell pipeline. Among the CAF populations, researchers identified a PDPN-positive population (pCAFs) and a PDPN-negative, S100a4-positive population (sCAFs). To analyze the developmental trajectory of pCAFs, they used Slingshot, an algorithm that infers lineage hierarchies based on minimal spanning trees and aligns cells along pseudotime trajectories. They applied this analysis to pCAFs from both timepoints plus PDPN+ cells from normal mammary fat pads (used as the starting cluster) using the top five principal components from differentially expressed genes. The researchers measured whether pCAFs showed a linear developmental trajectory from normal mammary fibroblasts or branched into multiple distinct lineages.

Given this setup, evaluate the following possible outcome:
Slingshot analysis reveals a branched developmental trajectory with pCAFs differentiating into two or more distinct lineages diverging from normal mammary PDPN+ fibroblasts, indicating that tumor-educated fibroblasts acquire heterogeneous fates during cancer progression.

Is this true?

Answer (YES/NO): NO